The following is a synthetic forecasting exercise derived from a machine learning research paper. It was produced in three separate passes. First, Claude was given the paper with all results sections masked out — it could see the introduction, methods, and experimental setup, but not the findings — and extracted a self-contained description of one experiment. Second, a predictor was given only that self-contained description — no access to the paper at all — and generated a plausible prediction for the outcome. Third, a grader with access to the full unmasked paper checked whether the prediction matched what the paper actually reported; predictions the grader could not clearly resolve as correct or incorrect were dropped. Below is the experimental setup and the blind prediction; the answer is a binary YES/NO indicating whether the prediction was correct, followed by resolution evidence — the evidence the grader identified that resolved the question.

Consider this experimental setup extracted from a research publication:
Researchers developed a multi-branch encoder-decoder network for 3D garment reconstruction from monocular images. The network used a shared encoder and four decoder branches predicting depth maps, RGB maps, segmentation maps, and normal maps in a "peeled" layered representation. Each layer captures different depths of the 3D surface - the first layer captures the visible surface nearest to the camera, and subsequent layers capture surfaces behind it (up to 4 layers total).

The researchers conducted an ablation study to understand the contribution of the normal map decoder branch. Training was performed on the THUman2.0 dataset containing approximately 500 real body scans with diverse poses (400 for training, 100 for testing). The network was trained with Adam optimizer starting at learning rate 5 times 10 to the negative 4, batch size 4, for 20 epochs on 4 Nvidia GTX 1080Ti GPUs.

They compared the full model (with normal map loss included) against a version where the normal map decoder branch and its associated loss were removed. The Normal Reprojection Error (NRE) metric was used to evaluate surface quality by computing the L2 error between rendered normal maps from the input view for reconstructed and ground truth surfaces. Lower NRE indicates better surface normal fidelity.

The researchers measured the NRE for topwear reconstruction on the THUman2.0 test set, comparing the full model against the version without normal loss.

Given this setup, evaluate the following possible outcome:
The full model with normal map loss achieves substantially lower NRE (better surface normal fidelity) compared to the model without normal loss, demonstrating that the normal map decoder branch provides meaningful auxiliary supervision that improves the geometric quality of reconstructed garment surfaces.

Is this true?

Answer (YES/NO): YES